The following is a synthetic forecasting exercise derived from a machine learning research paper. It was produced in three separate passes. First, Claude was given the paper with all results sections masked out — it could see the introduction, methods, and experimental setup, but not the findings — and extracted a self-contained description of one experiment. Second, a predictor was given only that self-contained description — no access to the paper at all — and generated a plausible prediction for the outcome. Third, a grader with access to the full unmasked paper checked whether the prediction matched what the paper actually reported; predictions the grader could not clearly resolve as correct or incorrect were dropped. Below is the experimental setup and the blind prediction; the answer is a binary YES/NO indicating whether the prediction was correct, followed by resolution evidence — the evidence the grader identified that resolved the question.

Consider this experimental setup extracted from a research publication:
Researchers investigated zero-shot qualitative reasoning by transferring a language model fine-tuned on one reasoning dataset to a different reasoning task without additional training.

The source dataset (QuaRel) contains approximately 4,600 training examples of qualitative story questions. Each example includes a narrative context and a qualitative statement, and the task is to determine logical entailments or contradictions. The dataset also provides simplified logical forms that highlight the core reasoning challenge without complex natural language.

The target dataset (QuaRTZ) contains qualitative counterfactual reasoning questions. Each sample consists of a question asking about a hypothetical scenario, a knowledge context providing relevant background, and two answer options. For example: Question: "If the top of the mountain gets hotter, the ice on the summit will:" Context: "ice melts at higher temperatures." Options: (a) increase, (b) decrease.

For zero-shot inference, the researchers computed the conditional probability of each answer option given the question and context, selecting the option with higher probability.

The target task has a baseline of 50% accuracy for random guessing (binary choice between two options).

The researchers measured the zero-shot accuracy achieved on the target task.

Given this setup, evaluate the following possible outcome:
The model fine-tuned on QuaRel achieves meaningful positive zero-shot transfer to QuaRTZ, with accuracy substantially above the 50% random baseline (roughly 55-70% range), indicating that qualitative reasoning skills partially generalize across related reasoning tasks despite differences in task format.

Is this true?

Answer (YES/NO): NO